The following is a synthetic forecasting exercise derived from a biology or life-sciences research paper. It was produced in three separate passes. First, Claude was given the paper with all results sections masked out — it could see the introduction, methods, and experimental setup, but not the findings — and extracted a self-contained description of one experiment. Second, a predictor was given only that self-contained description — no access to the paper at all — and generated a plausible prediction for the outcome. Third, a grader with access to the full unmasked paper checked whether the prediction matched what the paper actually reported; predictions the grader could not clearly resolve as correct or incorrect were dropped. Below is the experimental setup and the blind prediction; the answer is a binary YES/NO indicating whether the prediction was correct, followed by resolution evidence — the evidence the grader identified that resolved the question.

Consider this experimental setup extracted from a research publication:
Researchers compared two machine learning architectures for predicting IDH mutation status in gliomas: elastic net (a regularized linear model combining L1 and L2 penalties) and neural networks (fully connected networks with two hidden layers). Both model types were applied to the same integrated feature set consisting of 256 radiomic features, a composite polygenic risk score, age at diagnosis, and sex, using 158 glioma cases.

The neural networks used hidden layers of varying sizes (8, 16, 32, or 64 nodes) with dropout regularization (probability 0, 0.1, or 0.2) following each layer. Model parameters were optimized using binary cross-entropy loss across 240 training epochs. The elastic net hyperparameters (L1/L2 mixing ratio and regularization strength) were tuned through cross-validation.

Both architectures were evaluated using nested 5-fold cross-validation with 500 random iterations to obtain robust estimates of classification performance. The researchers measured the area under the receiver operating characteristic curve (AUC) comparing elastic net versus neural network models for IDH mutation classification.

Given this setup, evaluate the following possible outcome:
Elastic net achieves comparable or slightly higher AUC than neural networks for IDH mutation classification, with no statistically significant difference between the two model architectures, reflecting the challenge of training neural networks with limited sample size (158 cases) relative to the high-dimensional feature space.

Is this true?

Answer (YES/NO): YES